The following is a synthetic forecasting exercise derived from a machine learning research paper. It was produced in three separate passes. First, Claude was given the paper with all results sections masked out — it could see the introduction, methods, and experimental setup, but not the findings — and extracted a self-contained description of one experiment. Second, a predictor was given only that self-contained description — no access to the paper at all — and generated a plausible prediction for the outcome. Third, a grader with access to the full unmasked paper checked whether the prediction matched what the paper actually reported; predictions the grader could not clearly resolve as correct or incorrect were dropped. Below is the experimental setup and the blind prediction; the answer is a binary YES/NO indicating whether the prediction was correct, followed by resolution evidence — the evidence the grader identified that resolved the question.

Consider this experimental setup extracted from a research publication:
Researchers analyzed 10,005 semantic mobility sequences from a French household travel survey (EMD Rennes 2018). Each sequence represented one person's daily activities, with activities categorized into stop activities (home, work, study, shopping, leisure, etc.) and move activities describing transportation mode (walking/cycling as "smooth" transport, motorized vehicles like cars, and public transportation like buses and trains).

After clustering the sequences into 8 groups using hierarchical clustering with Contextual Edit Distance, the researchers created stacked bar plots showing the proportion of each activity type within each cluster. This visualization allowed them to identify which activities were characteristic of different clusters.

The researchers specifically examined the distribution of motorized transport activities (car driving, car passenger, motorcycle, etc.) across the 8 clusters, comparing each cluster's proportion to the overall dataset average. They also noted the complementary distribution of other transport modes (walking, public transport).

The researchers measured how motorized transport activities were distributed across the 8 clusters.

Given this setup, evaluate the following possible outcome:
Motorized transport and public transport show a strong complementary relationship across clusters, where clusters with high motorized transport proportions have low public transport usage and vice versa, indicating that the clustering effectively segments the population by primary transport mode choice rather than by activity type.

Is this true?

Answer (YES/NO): NO